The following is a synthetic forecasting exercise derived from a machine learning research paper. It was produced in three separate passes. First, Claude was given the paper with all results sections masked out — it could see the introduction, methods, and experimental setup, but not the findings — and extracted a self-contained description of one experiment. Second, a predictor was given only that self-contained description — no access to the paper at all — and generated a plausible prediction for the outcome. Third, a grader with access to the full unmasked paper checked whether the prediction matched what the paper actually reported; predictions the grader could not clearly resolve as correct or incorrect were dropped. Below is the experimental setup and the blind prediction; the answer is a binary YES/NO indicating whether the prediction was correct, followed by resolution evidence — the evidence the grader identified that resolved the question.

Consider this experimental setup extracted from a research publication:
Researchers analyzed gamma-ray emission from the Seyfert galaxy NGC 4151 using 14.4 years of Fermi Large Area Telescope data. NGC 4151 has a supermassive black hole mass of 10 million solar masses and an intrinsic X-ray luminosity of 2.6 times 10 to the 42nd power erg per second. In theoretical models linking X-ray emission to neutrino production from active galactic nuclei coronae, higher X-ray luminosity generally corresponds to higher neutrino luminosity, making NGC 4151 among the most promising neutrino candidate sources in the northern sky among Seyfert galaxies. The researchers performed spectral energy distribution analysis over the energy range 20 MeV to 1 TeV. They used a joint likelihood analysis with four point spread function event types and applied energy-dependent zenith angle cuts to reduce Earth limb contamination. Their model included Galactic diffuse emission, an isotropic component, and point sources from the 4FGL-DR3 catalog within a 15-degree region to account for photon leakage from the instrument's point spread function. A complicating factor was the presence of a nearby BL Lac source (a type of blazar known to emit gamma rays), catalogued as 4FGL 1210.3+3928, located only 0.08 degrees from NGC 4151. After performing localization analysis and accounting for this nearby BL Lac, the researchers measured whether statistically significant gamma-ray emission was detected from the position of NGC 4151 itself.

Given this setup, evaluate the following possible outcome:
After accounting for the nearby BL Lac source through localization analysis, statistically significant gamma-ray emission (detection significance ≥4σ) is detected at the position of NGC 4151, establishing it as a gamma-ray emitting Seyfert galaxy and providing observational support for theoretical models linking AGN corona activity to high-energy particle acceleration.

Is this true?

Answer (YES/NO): NO